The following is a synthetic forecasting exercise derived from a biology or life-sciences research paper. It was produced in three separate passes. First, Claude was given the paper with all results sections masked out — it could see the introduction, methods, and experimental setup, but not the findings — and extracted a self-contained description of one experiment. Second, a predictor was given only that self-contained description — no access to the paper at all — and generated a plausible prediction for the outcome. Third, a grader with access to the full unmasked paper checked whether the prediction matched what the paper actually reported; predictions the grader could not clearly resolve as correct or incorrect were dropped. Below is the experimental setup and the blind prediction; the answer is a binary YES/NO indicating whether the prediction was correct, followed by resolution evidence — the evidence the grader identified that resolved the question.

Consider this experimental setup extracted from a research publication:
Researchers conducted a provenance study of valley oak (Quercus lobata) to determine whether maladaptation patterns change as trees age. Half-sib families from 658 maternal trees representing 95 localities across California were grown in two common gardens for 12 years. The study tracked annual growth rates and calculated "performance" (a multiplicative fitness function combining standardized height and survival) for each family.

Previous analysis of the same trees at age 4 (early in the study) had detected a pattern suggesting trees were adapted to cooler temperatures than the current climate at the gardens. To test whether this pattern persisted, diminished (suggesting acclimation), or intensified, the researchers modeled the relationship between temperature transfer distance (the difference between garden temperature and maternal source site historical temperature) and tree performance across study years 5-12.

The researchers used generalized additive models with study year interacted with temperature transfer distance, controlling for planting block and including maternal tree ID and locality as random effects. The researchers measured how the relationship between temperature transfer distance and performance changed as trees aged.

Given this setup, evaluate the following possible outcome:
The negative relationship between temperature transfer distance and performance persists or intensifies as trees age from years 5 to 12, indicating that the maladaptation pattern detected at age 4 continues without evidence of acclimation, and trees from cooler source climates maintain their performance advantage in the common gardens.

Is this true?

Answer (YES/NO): NO